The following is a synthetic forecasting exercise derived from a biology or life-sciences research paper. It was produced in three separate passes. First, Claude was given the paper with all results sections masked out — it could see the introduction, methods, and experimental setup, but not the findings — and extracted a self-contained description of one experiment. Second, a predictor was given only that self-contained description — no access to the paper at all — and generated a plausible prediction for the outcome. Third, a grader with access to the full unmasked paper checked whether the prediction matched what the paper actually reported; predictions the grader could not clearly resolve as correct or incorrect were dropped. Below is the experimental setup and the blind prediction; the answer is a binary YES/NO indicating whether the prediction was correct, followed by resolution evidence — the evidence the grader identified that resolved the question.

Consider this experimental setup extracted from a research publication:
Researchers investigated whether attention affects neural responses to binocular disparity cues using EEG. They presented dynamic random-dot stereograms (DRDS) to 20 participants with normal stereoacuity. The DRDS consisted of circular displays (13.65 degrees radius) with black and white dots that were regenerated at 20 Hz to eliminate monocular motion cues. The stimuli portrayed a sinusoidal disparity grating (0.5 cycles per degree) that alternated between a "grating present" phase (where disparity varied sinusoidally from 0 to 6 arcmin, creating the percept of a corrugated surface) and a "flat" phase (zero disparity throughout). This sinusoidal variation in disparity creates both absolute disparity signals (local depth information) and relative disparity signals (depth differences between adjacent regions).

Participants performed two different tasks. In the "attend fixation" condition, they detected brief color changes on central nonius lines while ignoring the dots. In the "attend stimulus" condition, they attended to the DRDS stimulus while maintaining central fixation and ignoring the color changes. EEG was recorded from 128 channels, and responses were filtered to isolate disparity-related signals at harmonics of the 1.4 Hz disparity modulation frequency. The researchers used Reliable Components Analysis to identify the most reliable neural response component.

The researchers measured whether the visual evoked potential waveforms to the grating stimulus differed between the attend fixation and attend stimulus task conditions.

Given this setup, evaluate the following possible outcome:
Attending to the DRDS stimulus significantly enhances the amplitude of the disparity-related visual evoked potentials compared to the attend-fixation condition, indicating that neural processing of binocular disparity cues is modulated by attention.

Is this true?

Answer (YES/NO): YES